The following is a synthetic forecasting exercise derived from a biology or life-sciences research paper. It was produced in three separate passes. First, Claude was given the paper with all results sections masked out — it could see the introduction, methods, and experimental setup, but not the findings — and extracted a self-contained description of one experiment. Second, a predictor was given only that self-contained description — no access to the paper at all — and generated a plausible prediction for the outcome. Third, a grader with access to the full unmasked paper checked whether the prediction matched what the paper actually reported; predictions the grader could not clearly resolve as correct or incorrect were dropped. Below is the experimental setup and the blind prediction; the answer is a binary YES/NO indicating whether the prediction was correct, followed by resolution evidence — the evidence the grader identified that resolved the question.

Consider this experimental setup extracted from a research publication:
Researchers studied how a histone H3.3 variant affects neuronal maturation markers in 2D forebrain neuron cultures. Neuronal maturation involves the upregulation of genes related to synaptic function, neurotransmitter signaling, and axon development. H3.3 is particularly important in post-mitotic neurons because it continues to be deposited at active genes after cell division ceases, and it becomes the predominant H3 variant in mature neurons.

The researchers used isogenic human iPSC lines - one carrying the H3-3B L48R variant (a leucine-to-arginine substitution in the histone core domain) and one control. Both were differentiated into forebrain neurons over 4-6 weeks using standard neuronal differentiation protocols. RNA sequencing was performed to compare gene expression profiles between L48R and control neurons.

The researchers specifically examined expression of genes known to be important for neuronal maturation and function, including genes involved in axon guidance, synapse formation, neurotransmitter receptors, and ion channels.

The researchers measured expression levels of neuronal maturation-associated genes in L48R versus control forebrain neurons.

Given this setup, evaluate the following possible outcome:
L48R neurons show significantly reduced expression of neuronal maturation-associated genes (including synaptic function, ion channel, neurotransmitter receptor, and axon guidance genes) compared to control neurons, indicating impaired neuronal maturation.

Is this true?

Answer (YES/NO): NO